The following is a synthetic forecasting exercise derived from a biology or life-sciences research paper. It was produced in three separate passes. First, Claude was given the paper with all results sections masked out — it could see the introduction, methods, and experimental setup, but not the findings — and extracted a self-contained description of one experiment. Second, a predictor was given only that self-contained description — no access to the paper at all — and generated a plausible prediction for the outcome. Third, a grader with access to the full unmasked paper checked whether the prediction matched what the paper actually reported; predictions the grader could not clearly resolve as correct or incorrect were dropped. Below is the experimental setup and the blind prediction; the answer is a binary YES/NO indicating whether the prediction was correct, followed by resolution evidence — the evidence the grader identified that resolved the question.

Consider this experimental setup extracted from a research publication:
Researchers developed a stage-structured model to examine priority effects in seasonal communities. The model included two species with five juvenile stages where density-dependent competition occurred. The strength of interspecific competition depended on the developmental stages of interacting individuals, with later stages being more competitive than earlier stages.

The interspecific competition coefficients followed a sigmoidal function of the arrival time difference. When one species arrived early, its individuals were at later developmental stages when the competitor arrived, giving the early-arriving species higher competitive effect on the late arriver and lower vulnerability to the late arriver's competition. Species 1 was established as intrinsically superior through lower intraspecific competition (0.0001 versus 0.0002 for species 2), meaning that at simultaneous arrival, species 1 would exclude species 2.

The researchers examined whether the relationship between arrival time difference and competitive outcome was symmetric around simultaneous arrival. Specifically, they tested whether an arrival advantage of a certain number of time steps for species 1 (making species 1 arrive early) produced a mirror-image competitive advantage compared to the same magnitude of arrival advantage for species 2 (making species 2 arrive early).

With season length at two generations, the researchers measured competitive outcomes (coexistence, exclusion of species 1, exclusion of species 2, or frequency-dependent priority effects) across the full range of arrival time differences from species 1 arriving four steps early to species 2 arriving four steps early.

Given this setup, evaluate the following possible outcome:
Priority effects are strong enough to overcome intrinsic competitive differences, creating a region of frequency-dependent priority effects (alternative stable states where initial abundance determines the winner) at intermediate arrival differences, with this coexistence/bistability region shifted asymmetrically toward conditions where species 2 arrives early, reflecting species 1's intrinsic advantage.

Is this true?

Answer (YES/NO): NO